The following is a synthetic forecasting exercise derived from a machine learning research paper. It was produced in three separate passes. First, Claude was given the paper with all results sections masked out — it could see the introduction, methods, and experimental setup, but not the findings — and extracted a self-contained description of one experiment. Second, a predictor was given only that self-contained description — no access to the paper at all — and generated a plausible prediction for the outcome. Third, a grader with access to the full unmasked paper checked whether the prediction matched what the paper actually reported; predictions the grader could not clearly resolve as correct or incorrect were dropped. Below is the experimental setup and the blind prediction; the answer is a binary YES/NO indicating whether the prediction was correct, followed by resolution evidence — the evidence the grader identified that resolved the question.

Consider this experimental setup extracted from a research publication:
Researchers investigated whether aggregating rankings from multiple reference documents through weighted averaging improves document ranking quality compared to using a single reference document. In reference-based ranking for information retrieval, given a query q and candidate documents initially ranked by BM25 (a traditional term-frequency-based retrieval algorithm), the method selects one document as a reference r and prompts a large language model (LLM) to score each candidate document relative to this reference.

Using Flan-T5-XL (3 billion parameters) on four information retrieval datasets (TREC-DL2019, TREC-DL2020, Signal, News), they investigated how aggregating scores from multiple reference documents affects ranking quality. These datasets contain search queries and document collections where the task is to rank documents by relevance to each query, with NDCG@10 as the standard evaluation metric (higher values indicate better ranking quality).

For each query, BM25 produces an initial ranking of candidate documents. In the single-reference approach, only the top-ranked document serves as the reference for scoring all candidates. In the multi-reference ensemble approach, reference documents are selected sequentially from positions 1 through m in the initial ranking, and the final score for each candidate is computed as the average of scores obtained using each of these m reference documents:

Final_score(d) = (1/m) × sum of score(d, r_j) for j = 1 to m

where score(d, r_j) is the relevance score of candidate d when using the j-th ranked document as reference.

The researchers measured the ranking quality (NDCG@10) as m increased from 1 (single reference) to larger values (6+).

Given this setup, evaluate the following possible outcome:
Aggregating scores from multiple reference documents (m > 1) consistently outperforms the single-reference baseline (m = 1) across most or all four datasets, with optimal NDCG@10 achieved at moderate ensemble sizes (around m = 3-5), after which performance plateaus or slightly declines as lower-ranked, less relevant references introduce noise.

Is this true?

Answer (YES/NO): NO